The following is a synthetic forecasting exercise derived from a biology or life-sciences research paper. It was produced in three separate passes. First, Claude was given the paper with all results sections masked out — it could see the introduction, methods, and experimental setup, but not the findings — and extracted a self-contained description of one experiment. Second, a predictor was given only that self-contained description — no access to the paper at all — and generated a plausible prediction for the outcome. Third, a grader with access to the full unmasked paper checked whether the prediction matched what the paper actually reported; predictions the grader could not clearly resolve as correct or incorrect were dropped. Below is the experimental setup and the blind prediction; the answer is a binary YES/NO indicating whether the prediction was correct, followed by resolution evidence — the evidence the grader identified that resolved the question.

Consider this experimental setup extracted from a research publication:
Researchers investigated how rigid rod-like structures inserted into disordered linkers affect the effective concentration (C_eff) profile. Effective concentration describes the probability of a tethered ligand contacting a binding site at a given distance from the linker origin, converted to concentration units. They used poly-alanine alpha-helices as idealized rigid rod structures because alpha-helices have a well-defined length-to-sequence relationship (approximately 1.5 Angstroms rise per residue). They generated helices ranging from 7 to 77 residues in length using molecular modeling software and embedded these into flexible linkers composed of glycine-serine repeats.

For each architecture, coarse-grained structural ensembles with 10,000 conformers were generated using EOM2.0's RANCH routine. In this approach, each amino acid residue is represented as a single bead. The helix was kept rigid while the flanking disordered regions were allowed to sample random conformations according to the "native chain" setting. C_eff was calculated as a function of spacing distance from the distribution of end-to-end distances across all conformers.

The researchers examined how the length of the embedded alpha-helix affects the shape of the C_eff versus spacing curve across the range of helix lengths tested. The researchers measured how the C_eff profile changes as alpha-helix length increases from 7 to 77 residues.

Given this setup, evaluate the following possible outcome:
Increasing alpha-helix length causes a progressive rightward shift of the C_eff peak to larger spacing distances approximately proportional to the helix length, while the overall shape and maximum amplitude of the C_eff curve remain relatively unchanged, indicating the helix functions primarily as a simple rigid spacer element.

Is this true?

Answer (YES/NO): NO